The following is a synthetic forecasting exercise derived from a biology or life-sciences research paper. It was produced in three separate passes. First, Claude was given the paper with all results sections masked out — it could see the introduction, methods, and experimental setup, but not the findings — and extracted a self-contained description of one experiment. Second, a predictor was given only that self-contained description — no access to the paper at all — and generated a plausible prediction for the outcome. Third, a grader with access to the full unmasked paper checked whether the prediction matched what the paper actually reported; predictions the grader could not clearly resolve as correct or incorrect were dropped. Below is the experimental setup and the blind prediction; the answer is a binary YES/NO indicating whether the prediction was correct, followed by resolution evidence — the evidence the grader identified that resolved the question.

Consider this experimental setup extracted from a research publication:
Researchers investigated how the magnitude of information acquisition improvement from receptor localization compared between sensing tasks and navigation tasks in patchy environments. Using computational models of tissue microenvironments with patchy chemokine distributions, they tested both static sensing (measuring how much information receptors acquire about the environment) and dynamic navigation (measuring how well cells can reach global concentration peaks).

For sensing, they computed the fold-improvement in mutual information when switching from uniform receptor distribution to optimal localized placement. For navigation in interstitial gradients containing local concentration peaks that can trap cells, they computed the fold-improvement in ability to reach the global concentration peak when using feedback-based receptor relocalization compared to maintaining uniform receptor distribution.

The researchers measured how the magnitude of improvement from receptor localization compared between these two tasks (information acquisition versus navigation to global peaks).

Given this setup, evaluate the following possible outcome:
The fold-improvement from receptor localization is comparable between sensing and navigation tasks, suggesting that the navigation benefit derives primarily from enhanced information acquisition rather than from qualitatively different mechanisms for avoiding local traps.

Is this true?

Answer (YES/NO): NO